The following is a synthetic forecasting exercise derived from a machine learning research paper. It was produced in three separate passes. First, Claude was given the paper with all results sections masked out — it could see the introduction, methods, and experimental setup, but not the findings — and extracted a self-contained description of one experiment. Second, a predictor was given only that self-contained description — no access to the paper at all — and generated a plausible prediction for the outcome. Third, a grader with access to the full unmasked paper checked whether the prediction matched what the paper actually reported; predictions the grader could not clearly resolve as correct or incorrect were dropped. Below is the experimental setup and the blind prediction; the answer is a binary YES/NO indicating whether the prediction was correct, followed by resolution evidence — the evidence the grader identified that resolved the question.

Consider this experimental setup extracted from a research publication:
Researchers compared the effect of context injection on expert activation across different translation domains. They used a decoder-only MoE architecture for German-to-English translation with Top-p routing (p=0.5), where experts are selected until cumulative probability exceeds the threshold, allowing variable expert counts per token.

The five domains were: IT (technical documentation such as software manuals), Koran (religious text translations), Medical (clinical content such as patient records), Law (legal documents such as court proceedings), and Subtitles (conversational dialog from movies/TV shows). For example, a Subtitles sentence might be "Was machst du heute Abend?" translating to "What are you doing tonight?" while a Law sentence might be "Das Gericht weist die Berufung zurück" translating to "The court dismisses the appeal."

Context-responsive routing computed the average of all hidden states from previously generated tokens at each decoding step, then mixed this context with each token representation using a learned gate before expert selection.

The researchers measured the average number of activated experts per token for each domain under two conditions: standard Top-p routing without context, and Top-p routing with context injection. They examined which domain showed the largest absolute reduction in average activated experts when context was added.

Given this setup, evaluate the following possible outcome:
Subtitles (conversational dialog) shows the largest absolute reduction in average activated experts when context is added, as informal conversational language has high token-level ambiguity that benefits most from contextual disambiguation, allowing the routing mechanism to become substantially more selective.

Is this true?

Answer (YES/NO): NO